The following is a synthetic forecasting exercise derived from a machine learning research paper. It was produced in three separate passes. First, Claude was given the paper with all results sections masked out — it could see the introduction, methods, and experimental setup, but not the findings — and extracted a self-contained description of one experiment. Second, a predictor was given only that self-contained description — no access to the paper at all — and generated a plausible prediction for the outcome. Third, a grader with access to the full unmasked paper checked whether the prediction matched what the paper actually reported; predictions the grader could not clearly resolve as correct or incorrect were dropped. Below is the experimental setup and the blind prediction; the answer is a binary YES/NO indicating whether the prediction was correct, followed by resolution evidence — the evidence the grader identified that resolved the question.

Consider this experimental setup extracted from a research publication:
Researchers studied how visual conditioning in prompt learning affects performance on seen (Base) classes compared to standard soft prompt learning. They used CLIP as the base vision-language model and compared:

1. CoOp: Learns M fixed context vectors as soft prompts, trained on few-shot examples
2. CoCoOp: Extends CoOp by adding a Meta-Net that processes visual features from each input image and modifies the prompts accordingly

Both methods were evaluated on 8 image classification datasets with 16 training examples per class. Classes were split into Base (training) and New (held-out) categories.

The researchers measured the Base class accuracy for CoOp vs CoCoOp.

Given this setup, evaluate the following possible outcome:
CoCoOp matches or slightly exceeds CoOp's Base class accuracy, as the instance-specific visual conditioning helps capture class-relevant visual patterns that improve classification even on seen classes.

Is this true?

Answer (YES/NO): NO